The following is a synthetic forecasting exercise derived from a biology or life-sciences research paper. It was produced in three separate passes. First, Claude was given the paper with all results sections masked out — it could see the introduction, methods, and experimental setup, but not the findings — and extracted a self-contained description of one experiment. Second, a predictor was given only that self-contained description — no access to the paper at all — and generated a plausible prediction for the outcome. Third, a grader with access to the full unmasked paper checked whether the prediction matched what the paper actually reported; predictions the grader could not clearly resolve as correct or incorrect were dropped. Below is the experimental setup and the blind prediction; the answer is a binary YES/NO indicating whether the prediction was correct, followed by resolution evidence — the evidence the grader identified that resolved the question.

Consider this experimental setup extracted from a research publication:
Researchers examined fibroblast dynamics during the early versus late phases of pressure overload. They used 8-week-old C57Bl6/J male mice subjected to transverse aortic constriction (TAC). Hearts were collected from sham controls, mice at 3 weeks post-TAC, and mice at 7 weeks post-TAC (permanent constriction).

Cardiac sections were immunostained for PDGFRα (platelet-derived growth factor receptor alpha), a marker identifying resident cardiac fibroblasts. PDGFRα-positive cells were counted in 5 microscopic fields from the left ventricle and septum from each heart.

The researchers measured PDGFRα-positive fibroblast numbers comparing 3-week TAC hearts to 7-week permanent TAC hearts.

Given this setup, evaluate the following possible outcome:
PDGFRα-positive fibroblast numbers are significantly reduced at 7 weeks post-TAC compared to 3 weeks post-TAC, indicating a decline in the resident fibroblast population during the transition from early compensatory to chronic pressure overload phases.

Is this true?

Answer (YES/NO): NO